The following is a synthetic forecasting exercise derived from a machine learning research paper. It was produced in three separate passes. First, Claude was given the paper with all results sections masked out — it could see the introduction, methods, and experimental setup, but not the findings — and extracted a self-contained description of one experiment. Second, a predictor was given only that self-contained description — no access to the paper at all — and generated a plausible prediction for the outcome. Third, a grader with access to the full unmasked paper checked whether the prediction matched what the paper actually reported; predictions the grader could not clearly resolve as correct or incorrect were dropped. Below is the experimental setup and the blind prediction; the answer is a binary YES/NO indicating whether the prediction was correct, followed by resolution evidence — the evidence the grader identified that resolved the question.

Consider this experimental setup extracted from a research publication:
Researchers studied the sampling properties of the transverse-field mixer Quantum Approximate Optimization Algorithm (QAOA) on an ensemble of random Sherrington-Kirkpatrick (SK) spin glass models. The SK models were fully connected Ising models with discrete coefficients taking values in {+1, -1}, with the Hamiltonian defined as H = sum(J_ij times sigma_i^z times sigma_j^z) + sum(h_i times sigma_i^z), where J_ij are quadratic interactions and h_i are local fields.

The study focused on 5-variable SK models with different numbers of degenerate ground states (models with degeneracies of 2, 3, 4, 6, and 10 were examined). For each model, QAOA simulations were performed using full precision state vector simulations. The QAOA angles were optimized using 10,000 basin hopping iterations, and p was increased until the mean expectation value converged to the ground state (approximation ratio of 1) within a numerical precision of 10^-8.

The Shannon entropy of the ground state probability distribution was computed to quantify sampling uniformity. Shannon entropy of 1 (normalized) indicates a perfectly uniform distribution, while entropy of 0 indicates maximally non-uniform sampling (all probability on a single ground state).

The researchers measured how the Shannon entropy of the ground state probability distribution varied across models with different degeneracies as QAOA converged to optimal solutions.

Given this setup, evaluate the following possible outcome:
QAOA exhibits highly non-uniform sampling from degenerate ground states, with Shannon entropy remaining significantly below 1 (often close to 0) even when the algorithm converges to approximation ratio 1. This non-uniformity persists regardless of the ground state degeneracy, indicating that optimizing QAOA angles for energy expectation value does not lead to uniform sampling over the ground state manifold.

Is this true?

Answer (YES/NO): NO